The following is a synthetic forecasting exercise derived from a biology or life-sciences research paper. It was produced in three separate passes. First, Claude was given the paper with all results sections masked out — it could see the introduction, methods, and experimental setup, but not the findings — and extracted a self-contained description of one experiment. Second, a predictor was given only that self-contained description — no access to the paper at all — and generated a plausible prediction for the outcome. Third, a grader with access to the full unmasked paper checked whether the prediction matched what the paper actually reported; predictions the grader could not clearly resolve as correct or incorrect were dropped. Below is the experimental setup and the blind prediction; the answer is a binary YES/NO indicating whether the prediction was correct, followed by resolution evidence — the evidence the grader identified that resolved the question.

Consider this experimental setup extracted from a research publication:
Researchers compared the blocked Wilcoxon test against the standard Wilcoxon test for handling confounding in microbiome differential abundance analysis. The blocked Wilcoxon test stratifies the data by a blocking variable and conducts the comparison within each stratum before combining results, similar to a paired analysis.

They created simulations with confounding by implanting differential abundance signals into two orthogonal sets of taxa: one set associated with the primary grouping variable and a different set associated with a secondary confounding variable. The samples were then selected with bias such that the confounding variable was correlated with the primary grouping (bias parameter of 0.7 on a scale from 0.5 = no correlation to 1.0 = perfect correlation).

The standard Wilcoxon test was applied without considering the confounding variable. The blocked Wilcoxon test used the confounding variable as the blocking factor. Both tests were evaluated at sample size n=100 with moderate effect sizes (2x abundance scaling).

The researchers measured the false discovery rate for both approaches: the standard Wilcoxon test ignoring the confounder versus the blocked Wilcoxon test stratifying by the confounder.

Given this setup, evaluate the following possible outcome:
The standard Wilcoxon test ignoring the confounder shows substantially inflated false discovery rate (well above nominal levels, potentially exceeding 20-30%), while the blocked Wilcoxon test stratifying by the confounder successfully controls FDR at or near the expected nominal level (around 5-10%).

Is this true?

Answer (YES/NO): YES